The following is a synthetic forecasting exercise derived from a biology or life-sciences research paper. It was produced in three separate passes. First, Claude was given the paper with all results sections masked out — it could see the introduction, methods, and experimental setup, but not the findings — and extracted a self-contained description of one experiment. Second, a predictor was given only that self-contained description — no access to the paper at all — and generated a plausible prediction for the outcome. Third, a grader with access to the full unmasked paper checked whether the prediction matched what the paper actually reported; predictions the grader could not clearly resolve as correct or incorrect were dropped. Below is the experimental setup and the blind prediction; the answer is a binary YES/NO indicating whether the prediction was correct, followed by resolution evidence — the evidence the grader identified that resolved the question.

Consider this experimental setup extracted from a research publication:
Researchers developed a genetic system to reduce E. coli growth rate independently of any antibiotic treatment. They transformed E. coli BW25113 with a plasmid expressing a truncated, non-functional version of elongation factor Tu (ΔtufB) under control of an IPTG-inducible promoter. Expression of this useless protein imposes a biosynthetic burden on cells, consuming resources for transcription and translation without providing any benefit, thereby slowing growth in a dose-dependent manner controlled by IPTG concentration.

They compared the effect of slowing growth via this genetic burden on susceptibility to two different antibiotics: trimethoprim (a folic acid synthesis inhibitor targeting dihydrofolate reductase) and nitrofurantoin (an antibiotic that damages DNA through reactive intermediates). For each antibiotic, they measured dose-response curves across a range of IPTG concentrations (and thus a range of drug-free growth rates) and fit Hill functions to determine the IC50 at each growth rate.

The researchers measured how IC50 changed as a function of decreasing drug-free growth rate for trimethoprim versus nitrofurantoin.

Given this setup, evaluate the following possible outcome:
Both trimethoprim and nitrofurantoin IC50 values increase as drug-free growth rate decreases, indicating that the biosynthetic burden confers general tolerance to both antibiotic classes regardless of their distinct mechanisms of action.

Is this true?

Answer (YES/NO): NO